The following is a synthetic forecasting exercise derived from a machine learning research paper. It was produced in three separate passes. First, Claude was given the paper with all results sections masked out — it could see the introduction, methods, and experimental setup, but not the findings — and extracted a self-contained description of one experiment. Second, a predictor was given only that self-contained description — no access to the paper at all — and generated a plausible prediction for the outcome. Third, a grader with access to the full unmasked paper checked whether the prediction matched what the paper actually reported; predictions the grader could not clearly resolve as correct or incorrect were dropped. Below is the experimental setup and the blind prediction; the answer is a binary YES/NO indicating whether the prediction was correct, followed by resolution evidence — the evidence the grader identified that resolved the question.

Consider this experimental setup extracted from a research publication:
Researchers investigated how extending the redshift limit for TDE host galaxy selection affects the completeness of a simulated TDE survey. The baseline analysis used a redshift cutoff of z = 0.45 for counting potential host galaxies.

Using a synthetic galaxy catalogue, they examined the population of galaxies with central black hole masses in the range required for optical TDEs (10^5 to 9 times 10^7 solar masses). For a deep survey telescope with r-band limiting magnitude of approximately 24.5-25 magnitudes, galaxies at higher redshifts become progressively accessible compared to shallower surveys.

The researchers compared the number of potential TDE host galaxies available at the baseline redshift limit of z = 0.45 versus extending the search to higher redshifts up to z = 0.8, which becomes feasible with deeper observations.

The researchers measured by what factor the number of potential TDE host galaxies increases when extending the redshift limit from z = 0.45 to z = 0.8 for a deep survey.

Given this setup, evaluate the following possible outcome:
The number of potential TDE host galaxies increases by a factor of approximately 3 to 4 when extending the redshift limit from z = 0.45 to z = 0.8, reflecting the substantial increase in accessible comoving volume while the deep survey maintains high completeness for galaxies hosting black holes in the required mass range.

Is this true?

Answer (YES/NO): NO